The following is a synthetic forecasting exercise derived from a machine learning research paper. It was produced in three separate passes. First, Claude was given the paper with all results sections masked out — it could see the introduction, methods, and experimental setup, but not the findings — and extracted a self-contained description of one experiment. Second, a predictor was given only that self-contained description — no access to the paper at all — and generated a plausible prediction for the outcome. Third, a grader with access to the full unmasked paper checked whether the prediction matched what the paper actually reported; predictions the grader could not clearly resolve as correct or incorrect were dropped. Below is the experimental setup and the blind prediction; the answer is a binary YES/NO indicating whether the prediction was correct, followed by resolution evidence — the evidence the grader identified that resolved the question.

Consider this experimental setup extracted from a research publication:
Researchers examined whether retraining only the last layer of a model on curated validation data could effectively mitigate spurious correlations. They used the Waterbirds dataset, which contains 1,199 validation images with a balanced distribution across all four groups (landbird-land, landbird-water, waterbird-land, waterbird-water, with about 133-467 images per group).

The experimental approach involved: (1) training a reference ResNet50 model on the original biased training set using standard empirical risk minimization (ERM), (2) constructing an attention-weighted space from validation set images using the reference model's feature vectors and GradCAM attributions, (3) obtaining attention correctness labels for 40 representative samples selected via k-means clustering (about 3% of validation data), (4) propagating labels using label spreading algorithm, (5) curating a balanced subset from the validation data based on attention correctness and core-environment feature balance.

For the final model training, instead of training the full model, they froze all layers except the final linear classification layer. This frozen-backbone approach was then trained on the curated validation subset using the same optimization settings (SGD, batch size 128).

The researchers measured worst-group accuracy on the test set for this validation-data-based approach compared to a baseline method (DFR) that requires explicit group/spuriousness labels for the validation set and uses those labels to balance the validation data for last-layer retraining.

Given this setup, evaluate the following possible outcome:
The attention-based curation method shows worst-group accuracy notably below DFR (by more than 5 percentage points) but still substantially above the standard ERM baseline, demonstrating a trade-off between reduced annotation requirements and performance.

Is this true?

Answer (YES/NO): NO